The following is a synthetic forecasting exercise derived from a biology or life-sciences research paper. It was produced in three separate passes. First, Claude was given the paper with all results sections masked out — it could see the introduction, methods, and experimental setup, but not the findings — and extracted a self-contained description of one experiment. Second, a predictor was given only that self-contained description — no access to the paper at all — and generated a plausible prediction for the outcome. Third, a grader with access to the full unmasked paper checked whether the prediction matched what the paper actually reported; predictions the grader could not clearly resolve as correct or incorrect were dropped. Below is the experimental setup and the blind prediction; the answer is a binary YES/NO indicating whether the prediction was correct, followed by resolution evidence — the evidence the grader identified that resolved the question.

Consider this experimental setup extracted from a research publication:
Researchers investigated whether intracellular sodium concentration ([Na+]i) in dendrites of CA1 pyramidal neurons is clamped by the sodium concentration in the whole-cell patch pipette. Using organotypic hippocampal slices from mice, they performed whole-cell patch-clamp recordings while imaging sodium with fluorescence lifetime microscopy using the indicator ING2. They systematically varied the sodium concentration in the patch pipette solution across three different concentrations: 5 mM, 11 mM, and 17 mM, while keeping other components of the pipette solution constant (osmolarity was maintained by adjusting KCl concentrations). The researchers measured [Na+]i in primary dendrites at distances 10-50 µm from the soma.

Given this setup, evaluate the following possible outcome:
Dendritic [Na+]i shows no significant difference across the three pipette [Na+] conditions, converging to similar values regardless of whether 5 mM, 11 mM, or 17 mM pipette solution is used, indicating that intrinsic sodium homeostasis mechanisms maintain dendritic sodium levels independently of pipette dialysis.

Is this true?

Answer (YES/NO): YES